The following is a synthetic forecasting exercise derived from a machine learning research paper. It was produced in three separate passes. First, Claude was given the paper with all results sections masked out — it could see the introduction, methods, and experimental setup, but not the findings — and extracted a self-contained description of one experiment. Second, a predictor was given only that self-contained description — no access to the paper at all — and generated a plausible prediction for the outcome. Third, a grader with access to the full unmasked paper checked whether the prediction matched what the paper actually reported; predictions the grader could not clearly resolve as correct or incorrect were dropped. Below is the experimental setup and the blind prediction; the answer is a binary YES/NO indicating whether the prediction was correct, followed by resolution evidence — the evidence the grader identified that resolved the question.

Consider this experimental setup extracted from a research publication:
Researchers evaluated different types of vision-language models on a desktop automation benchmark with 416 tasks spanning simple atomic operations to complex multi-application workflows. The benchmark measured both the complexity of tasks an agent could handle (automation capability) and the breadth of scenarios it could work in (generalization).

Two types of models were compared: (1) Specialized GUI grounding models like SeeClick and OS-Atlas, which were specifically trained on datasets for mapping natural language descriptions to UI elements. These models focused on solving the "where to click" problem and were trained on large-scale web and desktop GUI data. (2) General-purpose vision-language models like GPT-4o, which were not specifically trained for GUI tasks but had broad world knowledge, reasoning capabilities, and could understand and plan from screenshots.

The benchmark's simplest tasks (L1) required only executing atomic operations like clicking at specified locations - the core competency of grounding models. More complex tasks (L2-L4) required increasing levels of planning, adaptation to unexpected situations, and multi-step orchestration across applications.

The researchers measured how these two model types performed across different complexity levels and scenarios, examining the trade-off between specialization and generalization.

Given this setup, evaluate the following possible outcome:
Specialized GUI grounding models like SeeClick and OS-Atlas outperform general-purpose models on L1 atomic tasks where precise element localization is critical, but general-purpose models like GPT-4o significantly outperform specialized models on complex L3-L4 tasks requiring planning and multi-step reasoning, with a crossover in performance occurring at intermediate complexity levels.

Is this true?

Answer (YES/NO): NO